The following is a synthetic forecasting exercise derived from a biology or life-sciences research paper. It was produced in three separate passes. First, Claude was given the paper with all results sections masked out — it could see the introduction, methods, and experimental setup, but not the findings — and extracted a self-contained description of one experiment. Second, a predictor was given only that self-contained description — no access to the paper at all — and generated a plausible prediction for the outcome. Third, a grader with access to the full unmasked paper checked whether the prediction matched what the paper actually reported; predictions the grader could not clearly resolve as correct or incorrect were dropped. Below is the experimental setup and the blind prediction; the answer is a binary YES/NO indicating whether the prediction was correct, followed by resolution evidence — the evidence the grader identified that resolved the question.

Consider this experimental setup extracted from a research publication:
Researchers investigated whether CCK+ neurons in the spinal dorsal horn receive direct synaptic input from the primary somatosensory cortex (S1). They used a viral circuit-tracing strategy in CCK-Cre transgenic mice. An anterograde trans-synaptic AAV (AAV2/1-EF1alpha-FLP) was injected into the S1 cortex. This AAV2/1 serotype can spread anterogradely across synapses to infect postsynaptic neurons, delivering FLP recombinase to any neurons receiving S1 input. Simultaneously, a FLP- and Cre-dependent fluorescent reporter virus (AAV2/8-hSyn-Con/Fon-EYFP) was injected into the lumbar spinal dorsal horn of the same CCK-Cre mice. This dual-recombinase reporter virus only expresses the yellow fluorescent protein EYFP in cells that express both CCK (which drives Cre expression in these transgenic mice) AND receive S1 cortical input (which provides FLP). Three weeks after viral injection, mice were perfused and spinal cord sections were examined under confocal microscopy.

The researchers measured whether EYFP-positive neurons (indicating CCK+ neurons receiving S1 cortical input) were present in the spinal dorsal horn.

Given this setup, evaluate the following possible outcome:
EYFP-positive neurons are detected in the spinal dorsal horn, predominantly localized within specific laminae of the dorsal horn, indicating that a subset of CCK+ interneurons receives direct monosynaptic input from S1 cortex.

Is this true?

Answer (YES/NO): YES